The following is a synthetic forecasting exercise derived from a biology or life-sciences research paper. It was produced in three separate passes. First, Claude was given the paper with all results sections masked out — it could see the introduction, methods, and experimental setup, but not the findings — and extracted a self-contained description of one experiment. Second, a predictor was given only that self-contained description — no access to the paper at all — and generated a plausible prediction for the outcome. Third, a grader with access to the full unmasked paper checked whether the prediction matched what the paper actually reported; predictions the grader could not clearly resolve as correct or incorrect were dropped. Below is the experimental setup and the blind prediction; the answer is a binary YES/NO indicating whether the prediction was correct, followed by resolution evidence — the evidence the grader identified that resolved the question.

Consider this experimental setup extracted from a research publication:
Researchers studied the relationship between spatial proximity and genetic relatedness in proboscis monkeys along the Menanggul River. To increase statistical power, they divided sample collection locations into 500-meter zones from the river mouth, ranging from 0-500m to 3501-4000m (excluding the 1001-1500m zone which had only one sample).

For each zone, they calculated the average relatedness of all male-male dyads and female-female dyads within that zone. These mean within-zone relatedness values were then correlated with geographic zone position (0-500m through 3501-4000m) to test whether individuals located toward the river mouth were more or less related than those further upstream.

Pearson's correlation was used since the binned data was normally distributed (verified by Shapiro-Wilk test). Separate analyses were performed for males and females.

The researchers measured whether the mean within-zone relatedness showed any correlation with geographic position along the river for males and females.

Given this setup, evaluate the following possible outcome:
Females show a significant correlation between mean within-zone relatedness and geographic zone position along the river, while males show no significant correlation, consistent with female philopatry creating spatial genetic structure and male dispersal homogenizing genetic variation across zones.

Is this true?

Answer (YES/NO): NO